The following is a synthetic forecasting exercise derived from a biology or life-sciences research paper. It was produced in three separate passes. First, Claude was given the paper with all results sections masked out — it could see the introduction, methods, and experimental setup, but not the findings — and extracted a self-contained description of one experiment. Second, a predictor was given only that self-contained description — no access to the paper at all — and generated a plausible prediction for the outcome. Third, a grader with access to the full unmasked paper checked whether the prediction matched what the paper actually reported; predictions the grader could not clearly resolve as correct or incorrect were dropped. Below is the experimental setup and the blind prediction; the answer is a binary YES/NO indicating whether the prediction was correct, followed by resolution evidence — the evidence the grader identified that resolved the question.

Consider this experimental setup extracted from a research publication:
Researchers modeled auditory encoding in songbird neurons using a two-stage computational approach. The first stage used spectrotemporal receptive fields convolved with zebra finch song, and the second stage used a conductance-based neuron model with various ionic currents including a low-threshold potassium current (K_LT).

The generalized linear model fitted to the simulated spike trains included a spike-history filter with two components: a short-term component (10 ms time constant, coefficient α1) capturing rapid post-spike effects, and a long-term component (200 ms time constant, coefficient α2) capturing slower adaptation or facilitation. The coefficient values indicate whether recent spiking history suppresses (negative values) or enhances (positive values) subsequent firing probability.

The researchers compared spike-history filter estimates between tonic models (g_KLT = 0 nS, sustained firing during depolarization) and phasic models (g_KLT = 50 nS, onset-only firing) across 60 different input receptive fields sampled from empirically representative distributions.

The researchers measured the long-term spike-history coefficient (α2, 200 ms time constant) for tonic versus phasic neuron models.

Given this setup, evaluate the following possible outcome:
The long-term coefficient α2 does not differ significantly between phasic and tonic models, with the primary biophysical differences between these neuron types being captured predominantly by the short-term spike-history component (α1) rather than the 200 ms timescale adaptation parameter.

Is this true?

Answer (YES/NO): NO